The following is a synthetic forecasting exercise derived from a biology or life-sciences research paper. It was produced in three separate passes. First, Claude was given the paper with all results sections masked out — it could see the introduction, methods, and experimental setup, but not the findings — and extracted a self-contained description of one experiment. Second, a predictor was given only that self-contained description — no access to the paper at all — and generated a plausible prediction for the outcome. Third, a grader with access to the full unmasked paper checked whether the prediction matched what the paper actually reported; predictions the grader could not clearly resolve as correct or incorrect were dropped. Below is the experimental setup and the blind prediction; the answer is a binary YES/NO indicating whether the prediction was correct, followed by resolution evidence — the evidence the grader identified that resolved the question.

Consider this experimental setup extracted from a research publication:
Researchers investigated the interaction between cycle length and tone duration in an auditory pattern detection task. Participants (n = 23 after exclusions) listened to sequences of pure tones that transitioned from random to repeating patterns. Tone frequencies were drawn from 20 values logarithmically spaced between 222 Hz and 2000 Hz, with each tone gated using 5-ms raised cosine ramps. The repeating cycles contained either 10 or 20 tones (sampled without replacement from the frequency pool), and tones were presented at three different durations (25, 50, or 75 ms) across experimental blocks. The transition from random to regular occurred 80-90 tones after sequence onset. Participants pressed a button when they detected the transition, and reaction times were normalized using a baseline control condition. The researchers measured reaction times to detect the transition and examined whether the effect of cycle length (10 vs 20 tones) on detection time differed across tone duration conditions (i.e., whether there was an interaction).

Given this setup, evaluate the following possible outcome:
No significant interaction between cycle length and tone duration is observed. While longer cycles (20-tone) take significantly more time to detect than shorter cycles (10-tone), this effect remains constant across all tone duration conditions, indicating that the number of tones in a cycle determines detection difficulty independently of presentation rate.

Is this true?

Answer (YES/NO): NO